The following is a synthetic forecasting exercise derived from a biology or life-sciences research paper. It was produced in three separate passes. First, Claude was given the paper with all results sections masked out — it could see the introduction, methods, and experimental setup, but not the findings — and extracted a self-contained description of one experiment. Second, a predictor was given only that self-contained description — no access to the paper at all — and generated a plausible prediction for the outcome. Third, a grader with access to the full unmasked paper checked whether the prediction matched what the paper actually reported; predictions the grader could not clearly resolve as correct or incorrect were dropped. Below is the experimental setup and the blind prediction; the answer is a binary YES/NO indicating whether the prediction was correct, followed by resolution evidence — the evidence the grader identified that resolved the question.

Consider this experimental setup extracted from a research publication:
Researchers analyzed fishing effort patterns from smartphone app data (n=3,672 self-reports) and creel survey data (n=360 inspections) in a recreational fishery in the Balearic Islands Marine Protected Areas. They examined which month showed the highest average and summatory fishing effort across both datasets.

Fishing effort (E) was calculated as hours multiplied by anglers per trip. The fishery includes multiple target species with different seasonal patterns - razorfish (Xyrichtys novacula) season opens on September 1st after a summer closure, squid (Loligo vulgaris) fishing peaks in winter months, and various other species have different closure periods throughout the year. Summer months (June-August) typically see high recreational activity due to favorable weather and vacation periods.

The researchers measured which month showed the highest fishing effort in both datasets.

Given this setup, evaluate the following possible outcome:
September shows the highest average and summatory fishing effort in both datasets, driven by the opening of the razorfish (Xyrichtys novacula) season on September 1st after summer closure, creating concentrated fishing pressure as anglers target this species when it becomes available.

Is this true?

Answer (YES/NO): YES